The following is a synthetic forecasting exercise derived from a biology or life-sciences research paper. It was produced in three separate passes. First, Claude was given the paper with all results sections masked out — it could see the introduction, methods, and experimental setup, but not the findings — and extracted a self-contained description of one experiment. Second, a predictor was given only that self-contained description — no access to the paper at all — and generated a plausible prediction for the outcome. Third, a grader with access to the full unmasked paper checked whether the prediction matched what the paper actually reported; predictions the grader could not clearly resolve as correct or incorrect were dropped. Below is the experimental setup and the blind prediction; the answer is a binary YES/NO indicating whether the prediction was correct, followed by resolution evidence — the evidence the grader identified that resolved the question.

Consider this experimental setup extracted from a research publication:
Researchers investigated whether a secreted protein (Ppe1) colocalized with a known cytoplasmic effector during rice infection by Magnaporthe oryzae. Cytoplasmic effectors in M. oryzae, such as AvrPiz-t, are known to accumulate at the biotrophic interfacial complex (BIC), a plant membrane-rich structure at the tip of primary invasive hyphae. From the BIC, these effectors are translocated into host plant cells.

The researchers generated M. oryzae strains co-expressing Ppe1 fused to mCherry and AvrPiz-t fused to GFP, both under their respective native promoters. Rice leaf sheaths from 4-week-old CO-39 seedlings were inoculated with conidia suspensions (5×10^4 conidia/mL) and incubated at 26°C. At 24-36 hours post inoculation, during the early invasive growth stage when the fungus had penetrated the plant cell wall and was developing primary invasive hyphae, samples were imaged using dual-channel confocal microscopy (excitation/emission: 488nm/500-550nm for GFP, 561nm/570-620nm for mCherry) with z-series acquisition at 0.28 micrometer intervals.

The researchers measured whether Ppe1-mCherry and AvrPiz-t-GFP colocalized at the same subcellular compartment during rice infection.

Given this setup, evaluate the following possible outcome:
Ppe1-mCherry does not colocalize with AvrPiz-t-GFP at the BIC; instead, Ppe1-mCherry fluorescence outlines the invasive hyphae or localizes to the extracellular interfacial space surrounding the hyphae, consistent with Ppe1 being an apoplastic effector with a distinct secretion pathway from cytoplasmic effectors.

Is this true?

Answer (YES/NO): NO